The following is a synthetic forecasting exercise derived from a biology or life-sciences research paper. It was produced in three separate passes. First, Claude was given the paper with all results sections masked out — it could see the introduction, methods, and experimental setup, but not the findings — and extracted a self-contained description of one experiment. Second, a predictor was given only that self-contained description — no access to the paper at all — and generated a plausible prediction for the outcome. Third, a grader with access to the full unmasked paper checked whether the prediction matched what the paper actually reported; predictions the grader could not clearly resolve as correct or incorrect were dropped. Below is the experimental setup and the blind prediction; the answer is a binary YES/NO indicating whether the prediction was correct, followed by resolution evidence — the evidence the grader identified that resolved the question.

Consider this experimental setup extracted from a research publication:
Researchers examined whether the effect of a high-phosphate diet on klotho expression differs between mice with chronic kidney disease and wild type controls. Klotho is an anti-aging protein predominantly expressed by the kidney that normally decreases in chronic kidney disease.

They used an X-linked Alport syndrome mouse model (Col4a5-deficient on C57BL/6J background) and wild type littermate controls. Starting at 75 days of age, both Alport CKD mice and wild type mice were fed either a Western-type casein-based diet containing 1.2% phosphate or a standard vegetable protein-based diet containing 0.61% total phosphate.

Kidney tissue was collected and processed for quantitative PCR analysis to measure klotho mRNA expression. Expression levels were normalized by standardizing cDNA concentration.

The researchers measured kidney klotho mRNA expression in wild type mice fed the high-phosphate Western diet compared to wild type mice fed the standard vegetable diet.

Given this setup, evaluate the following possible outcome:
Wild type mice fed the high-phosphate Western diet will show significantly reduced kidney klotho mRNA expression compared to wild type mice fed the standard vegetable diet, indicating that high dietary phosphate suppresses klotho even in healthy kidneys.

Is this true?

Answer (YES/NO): YES